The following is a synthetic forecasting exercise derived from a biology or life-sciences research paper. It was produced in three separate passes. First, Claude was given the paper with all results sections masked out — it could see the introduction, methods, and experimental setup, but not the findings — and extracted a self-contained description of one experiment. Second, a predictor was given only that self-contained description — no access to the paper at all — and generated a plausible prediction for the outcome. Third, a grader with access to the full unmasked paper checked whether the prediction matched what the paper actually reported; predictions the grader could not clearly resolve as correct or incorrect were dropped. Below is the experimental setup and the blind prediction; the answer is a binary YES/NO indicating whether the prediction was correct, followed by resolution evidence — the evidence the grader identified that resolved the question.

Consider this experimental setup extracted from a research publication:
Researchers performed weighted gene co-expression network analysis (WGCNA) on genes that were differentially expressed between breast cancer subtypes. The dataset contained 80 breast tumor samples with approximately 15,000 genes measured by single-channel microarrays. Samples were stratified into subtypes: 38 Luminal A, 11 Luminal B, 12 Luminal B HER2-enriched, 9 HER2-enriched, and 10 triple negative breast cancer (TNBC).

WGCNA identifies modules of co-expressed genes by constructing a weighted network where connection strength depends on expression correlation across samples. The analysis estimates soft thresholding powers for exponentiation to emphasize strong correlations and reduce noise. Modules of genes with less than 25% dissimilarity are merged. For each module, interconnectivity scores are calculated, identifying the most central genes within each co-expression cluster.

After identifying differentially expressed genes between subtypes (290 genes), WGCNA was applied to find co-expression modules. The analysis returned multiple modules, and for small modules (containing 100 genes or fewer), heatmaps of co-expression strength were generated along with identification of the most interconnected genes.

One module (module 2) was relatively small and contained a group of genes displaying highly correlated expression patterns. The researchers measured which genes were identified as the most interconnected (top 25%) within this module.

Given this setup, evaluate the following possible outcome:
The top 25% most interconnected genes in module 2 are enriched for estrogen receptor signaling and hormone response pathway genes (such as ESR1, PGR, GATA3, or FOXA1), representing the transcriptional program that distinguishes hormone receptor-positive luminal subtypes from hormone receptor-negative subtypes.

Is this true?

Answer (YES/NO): NO